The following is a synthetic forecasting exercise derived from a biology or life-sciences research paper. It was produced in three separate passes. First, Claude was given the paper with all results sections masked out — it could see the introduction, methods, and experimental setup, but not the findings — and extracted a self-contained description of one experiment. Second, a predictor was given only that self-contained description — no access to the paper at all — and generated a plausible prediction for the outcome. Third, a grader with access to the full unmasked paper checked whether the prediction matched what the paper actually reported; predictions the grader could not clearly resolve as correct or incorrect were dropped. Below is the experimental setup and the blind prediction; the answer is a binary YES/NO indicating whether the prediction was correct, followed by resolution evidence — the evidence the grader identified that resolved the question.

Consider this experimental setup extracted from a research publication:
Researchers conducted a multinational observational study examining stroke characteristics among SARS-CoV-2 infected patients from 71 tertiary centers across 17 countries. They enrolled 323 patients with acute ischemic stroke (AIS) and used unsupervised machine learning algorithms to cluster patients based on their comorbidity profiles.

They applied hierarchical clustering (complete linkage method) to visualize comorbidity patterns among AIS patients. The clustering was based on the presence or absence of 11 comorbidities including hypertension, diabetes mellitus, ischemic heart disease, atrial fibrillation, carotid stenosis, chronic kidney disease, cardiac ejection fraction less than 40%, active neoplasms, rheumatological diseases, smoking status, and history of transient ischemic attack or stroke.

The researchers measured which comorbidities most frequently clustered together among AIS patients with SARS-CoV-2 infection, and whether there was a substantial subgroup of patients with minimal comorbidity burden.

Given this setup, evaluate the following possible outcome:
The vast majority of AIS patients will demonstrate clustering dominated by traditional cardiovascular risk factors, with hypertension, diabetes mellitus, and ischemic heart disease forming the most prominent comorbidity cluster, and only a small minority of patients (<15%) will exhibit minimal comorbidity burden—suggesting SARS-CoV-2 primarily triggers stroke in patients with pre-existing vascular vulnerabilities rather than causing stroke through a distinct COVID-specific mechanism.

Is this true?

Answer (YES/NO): NO